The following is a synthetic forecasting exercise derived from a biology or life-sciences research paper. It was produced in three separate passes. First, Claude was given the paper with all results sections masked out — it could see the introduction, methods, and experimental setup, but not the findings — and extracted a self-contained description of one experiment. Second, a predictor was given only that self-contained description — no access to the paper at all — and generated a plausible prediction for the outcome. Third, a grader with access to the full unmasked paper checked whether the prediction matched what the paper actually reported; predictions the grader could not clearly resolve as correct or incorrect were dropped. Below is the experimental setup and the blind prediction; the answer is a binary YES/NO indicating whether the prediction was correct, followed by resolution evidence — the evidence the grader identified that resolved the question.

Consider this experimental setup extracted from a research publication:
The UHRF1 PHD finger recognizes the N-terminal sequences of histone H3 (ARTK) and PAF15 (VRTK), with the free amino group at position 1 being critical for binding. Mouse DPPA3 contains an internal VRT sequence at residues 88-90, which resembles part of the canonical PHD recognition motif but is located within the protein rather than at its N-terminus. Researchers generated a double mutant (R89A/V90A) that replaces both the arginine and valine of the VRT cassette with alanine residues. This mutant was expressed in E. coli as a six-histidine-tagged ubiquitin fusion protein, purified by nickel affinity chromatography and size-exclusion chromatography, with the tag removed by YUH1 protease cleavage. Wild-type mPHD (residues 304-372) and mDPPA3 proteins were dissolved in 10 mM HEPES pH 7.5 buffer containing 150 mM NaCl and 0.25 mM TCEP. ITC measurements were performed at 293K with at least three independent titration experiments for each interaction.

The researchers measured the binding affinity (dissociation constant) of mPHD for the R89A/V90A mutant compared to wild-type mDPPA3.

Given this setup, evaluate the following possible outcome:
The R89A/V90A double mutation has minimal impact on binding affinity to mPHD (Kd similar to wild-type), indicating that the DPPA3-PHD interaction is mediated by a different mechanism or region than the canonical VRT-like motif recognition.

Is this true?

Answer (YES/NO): NO